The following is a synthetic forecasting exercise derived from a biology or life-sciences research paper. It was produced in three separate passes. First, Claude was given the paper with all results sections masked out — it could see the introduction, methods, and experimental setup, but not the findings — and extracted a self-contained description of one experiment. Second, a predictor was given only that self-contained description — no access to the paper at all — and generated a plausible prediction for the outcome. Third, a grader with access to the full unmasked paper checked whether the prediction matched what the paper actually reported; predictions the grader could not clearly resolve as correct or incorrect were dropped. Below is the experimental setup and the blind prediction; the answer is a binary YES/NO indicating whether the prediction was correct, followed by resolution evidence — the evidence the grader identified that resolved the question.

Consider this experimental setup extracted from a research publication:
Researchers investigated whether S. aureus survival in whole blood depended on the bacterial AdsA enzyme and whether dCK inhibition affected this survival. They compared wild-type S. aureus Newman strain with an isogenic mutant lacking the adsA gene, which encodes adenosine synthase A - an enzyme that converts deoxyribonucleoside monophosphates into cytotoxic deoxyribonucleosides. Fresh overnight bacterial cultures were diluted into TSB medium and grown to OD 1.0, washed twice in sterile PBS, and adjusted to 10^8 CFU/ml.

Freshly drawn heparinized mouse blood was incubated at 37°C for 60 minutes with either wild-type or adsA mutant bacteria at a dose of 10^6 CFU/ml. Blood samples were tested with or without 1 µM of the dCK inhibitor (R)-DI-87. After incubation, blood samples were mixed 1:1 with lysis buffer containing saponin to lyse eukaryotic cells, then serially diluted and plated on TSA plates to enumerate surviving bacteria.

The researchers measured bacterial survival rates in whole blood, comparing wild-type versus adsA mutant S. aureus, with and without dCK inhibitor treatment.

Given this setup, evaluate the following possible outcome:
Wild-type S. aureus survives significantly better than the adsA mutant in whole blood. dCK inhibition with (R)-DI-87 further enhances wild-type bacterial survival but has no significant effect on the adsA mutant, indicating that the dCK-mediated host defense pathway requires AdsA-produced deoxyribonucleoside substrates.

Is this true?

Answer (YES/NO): NO